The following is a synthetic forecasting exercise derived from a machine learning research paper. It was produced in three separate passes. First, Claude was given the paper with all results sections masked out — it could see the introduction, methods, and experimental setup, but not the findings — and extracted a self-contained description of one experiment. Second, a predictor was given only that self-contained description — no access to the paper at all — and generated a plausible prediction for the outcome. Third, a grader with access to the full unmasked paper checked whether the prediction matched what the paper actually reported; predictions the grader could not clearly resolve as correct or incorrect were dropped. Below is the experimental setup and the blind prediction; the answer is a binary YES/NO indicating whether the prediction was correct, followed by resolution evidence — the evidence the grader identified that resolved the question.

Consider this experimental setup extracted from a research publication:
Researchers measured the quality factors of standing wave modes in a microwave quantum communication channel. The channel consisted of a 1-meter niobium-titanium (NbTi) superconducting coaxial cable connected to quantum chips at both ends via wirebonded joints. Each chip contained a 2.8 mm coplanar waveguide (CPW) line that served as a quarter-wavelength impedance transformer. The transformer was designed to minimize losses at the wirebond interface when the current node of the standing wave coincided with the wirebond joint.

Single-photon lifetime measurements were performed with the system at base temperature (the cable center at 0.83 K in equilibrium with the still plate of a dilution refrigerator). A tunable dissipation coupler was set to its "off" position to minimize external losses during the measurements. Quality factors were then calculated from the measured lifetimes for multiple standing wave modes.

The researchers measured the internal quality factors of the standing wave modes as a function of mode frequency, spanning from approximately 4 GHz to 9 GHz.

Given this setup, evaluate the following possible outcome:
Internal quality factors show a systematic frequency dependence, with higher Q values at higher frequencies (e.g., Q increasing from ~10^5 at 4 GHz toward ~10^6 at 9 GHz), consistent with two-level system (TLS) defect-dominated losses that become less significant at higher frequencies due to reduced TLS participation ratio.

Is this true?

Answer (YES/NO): NO